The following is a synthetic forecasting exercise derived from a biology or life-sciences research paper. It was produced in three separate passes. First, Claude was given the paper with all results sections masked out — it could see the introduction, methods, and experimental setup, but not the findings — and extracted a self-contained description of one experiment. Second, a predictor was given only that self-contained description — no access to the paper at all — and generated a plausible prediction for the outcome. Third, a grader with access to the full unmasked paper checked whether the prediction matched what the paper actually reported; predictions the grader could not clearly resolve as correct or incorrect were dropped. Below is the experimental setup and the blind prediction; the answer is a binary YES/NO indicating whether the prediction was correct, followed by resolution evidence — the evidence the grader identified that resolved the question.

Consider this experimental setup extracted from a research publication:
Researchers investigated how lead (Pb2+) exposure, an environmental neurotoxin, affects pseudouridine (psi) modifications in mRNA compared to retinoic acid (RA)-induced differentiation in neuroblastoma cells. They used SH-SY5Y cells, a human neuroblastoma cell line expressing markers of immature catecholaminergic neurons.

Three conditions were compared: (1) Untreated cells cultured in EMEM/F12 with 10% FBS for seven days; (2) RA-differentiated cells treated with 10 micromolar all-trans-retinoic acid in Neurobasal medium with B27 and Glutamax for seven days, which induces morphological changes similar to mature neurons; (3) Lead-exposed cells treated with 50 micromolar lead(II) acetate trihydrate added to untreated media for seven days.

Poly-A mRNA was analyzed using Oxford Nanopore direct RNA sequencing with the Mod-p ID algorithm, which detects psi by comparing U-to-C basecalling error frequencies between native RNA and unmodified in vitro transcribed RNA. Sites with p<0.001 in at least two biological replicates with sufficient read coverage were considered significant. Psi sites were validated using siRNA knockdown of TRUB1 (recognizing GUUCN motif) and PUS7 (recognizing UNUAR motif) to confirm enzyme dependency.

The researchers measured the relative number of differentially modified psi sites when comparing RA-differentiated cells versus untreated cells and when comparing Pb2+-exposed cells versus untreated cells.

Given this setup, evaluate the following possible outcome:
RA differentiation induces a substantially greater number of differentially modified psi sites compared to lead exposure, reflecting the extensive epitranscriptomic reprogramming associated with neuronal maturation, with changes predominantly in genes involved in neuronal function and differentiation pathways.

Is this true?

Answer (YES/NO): NO